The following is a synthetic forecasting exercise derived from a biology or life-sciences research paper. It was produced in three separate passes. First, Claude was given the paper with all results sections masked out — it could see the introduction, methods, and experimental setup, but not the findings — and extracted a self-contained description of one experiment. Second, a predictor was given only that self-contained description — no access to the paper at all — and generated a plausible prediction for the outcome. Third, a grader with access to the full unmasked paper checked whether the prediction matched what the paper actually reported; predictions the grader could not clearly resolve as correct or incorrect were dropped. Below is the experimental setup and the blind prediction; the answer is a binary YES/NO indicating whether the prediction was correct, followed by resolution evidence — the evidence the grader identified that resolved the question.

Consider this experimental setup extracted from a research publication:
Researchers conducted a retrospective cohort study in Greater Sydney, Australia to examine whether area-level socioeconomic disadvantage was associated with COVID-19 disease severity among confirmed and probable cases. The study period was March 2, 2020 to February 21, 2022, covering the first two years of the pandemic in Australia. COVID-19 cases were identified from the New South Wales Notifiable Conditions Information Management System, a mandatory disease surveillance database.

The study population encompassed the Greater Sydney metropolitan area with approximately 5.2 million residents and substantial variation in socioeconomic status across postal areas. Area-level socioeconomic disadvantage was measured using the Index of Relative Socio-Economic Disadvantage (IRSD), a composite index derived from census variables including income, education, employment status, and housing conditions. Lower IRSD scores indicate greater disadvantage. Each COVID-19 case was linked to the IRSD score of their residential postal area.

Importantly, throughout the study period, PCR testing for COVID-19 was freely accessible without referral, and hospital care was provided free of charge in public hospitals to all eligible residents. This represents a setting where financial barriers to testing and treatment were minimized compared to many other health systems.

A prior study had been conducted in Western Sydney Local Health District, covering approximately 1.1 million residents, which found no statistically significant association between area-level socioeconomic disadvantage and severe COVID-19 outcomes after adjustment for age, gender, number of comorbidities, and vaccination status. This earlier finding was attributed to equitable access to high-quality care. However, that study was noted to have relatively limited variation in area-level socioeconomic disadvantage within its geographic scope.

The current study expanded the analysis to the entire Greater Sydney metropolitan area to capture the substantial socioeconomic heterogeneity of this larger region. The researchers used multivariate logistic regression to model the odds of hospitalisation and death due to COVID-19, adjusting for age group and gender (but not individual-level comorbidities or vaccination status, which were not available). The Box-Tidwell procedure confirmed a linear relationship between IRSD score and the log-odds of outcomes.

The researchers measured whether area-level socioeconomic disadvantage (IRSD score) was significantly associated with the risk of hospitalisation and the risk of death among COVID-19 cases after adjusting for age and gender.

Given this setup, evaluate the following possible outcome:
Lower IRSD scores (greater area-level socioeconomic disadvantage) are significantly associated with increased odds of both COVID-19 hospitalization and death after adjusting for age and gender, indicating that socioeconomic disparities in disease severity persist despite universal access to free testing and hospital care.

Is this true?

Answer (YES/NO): YES